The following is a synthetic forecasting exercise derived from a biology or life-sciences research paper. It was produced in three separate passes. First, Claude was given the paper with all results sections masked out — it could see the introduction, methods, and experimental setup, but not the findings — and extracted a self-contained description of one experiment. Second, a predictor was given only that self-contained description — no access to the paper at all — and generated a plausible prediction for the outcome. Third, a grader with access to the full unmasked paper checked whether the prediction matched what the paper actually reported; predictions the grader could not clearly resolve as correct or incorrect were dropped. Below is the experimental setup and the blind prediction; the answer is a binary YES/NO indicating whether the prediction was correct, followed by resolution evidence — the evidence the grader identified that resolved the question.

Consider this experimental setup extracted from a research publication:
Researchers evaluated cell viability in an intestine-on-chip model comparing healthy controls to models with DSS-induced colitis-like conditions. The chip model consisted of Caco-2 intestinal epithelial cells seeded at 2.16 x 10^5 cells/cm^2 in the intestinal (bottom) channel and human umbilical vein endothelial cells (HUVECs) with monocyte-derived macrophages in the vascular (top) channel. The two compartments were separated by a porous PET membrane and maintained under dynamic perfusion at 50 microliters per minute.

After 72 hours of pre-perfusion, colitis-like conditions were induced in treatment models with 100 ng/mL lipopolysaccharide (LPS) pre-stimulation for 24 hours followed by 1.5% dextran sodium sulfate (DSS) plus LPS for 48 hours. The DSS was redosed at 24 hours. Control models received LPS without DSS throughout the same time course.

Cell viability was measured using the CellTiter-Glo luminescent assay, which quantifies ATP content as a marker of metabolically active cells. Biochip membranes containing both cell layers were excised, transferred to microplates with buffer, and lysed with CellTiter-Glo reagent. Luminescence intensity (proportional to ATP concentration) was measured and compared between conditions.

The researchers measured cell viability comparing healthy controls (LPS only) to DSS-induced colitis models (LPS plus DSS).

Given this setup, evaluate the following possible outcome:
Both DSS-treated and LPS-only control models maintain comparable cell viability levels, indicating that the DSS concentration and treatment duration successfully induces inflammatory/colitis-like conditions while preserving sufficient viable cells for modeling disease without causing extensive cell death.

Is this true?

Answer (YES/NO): YES